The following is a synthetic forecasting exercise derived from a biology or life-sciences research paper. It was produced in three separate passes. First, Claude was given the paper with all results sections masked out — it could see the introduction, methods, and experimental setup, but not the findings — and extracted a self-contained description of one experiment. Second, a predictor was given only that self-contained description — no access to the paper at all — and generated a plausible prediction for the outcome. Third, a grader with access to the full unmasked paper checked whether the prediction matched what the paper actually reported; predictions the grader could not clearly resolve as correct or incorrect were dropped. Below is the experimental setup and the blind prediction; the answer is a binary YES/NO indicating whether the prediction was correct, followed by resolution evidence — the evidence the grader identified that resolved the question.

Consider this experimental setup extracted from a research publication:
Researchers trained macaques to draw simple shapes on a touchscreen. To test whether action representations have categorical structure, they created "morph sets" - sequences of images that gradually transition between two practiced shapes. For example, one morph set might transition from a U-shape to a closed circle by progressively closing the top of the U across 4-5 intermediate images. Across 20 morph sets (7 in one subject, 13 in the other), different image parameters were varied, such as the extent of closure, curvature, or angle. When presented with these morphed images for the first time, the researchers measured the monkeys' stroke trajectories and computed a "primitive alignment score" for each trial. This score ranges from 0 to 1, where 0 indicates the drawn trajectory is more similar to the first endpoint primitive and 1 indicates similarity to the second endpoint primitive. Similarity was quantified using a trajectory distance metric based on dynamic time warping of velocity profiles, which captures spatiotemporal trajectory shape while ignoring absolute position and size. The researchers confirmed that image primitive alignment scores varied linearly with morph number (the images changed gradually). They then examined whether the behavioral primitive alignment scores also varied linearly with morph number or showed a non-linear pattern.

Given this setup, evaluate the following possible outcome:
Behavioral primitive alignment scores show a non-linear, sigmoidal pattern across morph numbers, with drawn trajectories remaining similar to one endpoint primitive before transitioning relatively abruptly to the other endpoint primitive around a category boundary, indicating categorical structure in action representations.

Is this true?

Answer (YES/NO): YES